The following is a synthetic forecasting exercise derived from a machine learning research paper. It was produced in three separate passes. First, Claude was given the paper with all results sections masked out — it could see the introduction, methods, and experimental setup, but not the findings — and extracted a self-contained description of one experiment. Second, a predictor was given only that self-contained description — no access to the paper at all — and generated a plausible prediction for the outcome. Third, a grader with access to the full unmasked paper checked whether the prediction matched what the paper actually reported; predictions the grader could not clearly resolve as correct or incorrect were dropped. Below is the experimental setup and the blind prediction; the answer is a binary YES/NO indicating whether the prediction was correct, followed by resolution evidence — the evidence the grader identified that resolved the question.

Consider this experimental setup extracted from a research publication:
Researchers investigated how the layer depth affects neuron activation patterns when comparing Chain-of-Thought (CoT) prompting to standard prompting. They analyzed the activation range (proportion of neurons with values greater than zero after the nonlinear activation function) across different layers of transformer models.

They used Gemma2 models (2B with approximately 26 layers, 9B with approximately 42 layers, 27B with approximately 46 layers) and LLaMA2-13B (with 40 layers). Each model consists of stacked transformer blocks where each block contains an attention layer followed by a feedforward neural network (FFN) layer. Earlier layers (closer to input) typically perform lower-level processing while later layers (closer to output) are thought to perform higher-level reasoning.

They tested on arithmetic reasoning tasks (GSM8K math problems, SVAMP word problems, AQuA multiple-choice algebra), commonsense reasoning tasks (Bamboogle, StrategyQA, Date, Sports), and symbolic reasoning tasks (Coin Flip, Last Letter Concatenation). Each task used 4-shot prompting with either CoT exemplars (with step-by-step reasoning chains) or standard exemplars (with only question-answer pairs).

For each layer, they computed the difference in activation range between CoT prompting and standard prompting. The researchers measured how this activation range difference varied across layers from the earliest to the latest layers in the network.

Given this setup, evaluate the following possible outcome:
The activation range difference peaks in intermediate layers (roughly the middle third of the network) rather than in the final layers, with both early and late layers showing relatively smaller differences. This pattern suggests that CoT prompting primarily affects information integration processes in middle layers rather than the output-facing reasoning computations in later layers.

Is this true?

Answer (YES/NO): NO